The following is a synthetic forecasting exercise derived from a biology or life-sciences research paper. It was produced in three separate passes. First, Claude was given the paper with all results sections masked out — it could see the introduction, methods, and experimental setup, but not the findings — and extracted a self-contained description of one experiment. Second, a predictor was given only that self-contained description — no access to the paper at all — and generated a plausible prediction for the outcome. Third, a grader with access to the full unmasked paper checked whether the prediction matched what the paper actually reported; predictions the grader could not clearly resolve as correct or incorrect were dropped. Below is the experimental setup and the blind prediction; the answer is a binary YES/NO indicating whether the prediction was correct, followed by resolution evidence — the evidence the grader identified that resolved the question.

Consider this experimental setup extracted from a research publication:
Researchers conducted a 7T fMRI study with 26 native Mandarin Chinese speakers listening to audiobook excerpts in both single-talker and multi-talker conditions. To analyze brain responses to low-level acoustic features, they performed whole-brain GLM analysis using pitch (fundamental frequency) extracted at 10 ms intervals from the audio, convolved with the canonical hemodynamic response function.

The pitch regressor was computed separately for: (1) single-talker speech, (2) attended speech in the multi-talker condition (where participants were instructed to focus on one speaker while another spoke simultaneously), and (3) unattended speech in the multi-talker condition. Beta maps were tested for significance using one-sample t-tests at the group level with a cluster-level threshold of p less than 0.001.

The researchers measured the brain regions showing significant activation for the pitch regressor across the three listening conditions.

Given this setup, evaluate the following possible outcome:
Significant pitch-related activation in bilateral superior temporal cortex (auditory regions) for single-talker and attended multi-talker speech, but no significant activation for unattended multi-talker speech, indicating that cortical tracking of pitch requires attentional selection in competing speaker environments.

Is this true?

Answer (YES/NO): NO